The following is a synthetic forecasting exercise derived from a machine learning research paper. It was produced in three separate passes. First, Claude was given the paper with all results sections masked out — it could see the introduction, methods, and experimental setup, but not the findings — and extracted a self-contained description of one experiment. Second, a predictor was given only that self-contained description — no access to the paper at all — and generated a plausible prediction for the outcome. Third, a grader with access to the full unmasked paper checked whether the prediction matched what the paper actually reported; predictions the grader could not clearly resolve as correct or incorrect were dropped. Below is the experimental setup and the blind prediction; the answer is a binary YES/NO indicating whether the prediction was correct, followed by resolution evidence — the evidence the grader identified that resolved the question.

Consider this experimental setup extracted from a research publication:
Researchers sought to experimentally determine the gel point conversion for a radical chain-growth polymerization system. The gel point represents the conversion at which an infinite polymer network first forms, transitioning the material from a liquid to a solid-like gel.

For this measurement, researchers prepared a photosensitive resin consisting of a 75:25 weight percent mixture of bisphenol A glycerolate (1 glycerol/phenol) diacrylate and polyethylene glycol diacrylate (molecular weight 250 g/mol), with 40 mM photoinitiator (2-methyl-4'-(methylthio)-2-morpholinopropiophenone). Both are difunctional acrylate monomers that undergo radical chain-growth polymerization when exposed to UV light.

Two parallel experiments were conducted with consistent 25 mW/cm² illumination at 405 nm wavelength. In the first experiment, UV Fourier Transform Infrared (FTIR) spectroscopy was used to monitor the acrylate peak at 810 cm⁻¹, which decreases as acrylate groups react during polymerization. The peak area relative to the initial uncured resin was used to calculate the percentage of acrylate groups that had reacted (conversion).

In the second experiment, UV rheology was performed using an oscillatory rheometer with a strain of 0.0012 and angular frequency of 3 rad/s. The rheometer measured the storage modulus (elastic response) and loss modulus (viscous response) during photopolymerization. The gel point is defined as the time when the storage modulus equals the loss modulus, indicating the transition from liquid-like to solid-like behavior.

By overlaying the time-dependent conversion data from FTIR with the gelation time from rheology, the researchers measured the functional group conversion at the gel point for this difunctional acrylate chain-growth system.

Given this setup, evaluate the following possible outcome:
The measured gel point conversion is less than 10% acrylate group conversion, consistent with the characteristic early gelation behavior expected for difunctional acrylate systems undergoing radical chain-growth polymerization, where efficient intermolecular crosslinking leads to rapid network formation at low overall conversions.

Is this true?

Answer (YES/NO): NO